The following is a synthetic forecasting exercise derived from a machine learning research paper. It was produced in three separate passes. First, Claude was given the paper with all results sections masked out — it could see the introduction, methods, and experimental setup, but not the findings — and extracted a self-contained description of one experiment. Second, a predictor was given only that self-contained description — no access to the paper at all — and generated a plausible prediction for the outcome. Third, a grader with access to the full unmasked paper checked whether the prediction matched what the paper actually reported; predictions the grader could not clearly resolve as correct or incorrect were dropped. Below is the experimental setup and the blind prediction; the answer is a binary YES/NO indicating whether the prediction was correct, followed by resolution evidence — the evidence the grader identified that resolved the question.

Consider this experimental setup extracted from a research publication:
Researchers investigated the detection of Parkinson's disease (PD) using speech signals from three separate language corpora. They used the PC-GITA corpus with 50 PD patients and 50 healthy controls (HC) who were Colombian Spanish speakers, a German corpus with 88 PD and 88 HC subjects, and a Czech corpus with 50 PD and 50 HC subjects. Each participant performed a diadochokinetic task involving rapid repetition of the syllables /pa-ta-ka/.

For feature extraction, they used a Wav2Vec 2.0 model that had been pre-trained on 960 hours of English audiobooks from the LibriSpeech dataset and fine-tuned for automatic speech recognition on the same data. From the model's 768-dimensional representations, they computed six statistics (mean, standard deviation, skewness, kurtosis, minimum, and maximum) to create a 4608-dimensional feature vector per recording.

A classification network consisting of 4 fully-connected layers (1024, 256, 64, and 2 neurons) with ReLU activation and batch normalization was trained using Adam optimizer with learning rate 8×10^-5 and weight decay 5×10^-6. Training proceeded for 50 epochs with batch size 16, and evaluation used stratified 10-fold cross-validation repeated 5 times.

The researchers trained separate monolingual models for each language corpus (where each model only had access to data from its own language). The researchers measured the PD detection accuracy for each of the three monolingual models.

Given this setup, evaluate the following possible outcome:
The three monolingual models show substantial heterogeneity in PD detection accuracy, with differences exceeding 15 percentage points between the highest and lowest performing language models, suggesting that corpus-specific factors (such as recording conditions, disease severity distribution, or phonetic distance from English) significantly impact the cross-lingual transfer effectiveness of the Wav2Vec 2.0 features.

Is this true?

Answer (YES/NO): NO